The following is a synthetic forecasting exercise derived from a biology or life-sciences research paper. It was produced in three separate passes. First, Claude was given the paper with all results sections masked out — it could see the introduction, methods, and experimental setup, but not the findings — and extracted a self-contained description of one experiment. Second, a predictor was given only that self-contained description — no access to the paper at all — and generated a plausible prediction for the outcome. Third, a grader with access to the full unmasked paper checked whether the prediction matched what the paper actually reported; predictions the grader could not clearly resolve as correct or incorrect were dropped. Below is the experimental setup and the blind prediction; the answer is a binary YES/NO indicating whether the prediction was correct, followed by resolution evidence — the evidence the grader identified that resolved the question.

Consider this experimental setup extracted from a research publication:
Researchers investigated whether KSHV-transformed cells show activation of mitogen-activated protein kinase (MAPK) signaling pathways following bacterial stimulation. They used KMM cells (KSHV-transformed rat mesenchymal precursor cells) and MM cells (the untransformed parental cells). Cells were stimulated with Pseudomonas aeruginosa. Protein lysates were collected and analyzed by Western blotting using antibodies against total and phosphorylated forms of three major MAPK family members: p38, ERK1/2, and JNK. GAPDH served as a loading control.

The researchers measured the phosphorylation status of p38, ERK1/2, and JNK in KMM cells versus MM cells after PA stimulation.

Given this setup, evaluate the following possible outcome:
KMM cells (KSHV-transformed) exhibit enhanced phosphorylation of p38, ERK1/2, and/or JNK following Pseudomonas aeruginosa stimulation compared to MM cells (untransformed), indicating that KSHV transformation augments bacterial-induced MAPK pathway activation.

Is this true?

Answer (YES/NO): YES